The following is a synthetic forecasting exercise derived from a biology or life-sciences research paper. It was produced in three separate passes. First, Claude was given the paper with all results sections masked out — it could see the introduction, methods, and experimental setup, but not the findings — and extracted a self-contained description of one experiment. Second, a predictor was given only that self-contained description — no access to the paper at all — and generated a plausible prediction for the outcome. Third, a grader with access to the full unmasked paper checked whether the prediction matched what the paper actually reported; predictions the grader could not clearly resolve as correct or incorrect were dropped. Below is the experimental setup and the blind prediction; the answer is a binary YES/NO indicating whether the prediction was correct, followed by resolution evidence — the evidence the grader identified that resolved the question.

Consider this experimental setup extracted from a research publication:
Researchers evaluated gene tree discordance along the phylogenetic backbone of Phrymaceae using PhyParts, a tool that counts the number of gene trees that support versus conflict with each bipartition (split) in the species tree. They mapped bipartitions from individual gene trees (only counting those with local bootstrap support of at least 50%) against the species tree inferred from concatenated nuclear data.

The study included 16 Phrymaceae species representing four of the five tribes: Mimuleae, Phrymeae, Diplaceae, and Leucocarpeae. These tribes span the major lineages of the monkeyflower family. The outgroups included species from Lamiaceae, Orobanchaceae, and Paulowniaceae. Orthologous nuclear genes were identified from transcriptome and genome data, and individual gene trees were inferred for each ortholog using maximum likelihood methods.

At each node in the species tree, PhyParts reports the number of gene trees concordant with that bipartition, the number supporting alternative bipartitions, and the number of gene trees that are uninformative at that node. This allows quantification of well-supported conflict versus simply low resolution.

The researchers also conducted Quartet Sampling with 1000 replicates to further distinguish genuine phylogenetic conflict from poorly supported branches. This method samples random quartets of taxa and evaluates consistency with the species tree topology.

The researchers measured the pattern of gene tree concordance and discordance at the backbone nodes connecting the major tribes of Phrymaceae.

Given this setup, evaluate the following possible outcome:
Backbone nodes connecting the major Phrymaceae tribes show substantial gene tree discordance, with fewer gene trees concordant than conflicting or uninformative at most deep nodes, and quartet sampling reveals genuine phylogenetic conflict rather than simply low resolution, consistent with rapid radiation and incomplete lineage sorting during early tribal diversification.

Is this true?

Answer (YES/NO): NO